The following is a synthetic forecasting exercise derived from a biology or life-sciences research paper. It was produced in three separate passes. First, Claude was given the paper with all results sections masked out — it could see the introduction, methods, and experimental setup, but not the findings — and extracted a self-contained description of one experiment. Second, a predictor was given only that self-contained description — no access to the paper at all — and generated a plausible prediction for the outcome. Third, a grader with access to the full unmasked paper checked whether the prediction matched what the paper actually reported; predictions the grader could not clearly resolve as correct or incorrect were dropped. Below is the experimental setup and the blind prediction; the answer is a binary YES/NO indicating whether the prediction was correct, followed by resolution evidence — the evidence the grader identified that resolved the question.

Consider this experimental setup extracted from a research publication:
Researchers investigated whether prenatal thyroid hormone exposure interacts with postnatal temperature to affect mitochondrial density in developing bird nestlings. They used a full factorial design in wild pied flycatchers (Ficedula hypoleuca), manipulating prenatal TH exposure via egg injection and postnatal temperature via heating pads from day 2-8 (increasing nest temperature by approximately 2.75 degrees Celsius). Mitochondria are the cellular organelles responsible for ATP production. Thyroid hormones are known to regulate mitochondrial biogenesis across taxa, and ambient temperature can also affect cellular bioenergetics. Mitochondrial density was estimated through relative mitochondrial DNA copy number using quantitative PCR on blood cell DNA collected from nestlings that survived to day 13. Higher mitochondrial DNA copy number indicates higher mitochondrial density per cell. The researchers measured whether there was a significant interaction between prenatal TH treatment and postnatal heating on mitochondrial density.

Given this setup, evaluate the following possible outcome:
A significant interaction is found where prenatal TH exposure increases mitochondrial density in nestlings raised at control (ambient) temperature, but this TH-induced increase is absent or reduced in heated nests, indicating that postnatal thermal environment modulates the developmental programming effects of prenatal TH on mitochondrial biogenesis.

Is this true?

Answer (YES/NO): NO